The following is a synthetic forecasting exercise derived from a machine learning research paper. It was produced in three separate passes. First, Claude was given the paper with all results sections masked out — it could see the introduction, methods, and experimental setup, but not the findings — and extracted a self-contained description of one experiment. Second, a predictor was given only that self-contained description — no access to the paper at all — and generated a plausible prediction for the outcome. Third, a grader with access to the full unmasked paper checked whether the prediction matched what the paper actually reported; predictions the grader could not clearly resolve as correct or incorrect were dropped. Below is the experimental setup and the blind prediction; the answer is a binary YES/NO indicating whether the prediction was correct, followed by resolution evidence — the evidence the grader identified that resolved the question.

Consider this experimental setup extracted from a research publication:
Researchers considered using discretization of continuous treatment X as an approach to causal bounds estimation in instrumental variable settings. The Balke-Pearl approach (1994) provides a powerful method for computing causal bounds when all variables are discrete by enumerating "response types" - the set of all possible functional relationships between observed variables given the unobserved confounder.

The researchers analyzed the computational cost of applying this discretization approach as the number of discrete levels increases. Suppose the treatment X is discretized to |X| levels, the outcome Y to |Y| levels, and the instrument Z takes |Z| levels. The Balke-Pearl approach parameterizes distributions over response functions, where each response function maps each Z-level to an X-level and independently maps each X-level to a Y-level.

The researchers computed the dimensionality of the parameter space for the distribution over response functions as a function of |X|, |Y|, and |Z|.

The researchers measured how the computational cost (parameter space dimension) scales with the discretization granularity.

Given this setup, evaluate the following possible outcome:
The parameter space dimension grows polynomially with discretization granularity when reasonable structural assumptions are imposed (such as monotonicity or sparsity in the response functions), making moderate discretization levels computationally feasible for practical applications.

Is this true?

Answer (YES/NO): NO